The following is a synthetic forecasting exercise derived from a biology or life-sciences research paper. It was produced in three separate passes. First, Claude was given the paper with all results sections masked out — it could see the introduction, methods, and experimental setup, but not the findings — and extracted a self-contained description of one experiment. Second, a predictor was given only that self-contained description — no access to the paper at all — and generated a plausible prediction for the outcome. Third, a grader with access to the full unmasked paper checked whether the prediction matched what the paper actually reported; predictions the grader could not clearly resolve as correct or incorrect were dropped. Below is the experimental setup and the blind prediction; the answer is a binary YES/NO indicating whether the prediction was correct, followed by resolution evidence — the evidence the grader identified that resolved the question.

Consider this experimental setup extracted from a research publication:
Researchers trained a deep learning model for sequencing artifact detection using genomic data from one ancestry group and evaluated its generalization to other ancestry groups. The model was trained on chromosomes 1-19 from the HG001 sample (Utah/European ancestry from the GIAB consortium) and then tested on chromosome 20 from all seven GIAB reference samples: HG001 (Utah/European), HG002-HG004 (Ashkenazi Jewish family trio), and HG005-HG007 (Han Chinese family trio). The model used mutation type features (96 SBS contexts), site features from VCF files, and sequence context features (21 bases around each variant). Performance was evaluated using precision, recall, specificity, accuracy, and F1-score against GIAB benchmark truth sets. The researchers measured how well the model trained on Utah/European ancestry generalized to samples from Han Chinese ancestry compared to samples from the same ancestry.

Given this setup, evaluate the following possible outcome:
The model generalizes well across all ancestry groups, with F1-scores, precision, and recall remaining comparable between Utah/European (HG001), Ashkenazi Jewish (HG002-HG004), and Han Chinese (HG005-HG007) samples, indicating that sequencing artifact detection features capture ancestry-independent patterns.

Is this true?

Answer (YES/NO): NO